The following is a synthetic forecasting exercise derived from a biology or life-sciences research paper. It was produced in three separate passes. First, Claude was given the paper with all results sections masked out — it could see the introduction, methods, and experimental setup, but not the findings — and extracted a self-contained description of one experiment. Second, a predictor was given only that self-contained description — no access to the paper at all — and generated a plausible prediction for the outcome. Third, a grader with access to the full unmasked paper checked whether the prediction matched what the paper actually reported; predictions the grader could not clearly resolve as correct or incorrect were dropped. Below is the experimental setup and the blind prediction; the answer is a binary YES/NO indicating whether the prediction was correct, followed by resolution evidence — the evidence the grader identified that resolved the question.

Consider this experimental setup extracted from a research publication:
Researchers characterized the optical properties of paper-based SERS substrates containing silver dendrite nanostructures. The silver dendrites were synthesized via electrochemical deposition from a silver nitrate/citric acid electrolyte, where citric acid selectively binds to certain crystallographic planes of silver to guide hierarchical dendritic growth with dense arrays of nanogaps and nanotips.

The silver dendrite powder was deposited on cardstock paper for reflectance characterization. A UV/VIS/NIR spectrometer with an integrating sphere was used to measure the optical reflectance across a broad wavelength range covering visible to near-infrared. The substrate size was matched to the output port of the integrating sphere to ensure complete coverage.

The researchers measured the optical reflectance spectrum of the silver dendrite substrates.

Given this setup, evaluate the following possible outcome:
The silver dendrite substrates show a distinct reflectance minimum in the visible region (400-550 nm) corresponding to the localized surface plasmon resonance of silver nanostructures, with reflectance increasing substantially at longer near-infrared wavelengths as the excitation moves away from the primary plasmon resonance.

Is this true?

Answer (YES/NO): NO